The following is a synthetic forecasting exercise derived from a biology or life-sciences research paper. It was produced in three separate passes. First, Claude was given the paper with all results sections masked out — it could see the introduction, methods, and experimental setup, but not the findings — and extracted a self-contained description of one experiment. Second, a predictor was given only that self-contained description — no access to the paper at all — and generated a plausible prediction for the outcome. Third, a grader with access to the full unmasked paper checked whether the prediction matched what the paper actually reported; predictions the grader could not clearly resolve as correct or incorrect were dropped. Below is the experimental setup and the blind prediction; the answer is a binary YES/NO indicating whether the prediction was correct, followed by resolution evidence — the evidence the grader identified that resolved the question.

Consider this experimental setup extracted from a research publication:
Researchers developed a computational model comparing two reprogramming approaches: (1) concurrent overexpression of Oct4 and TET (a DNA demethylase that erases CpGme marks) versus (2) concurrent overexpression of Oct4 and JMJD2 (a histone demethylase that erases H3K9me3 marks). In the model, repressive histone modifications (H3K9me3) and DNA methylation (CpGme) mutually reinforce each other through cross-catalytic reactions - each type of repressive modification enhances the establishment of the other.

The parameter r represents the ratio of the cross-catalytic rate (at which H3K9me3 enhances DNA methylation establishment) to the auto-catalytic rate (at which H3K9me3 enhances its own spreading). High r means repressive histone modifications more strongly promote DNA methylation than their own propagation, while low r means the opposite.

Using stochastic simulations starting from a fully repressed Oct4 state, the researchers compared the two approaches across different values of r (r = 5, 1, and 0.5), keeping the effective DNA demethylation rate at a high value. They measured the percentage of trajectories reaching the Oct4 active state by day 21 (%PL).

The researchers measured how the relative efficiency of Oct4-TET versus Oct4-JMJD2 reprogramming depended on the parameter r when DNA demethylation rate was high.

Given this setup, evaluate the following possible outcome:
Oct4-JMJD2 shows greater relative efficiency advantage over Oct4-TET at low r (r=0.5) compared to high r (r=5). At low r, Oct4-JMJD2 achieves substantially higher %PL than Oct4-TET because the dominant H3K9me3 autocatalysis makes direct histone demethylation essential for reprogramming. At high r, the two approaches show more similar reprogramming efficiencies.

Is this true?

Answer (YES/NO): NO